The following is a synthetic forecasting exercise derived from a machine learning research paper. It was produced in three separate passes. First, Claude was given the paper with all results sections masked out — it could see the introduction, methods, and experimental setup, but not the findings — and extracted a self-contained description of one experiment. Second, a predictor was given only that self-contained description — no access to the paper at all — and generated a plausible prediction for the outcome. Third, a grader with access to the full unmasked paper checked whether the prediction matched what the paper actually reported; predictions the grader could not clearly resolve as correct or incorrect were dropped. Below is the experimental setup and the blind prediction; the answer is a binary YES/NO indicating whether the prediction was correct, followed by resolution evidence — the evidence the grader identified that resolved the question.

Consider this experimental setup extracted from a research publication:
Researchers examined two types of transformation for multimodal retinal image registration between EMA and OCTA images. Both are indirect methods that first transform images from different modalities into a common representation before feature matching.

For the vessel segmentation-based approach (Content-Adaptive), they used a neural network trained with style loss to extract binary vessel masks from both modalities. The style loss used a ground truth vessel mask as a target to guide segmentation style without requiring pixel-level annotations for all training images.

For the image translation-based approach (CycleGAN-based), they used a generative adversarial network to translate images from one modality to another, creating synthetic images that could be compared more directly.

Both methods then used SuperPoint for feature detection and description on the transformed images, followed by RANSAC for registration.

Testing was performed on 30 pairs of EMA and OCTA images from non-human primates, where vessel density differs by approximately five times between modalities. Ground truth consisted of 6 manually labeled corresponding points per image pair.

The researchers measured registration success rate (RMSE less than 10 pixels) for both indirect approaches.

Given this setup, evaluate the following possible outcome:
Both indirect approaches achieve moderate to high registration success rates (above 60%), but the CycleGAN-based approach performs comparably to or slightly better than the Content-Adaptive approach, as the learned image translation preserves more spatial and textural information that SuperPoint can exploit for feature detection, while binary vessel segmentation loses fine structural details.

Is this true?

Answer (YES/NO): NO